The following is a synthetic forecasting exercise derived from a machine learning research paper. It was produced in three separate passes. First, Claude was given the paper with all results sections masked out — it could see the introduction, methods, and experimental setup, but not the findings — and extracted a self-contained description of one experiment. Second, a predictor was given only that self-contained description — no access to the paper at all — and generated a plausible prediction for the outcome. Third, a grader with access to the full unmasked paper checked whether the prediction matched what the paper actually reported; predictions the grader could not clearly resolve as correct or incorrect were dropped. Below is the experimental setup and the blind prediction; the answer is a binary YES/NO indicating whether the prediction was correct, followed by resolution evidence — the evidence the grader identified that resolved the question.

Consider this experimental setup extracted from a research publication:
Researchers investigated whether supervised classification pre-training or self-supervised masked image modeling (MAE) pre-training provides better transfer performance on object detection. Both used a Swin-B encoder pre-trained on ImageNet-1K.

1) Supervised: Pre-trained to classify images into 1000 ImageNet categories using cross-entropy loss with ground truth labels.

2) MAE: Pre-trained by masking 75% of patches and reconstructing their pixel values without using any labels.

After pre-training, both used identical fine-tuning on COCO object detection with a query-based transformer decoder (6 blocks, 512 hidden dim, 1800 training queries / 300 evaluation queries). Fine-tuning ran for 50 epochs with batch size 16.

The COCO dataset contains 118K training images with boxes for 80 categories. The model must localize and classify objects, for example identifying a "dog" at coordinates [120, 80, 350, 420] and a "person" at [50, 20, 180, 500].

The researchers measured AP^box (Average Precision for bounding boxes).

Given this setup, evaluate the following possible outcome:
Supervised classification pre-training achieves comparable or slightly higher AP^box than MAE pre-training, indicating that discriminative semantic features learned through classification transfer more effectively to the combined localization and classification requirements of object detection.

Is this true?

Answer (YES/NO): NO